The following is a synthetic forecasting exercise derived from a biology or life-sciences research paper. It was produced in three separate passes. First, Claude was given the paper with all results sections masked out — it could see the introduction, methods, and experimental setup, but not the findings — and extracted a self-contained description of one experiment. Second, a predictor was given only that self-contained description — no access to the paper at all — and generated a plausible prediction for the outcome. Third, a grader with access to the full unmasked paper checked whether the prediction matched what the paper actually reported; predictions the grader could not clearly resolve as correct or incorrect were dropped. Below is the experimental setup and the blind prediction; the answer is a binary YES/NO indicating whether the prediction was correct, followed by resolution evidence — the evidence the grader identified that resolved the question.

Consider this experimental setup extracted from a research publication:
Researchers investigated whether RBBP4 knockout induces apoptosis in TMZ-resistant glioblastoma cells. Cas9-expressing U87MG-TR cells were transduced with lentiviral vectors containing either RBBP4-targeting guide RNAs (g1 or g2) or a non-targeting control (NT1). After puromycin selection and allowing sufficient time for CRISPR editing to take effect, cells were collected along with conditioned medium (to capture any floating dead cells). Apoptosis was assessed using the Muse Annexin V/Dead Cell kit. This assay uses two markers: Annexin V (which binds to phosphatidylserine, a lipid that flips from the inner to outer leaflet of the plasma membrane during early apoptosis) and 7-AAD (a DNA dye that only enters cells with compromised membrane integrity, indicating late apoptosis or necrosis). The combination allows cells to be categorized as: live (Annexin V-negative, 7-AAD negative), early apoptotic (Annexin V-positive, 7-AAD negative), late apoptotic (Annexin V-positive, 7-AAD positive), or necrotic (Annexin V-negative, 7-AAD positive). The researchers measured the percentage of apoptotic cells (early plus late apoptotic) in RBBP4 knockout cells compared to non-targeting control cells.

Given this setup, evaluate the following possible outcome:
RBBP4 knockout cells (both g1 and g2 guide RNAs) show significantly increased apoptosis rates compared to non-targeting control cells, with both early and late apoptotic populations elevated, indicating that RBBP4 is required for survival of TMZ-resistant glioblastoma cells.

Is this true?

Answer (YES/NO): YES